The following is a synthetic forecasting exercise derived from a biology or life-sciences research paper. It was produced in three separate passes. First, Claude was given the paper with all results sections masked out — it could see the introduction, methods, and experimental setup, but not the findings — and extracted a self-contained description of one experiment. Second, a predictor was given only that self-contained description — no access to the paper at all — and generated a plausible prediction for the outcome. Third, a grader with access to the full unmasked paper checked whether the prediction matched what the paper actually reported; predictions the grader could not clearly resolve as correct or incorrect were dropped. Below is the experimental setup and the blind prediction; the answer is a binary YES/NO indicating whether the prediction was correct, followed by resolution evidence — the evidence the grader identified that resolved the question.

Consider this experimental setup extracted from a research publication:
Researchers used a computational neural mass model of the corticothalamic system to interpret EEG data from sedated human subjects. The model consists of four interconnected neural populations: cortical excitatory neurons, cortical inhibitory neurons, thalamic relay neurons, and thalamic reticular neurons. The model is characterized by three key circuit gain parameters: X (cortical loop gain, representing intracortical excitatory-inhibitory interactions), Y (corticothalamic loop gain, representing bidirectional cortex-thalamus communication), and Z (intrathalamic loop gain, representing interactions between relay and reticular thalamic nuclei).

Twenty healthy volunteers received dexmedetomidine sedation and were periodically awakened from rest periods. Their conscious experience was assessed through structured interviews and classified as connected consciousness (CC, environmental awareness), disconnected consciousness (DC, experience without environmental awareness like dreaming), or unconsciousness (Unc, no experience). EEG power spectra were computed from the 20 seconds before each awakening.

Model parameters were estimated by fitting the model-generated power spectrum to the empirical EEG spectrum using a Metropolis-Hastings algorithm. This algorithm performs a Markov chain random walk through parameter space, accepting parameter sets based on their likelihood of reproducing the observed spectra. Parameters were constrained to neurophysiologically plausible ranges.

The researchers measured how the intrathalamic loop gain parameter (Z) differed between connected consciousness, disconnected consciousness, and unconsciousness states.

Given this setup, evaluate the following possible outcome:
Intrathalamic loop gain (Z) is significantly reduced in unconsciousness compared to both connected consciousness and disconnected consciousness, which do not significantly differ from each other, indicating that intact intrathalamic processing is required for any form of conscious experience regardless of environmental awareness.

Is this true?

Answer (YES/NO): NO